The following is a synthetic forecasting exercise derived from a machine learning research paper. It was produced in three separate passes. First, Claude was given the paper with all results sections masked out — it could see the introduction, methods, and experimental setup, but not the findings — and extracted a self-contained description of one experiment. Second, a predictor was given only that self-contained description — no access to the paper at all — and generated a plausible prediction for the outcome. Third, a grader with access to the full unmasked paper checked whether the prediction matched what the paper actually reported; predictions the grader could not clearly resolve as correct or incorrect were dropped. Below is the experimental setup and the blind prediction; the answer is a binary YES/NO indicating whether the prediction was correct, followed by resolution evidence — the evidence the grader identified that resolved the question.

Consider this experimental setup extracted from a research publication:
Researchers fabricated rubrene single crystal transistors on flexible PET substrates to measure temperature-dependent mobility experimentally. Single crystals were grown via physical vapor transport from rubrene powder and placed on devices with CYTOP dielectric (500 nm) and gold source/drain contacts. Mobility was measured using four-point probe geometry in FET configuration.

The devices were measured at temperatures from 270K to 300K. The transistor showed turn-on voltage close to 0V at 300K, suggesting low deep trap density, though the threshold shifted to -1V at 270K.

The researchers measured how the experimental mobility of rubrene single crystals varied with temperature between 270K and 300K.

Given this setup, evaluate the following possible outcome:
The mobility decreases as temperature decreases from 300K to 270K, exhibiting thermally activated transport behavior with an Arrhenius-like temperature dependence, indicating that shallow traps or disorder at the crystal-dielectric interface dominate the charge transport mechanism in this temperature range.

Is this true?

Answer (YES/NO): NO